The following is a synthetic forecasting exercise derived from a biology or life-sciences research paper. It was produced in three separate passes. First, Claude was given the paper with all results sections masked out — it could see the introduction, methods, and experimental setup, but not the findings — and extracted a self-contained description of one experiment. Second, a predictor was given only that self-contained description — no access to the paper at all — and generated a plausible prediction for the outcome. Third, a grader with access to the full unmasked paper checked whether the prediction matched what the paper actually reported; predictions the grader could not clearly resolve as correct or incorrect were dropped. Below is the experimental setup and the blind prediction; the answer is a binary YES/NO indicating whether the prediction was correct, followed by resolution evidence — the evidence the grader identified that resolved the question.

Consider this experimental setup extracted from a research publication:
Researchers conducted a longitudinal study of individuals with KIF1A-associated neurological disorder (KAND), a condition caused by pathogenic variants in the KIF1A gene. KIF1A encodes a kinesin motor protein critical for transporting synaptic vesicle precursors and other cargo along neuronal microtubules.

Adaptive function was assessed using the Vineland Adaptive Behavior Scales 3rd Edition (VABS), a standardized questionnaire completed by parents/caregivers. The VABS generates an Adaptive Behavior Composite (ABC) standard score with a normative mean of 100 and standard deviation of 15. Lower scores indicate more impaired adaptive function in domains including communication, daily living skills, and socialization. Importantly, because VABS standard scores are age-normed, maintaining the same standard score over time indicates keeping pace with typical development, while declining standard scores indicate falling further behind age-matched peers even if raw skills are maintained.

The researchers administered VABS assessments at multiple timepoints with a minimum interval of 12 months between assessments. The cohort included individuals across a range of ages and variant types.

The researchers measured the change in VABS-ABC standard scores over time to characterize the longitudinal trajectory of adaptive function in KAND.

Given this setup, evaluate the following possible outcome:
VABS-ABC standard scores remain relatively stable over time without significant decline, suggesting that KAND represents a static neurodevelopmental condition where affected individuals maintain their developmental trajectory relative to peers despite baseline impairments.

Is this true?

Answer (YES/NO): NO